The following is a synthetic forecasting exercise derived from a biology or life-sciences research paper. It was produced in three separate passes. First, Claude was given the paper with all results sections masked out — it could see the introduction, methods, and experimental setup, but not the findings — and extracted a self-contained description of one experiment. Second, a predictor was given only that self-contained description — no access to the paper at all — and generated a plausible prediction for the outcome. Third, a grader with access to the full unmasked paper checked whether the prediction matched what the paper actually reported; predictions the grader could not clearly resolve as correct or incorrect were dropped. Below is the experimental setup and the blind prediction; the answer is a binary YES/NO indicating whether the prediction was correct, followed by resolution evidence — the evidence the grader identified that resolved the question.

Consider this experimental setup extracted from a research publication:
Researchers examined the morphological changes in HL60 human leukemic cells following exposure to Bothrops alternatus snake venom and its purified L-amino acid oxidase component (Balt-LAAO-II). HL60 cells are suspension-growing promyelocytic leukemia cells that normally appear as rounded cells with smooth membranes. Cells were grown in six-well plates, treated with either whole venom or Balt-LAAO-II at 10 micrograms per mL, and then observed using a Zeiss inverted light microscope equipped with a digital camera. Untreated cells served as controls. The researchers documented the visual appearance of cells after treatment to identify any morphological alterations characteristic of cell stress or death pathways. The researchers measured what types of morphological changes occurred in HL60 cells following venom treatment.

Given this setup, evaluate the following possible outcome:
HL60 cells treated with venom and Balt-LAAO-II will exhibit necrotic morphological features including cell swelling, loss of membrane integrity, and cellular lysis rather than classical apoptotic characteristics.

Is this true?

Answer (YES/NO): NO